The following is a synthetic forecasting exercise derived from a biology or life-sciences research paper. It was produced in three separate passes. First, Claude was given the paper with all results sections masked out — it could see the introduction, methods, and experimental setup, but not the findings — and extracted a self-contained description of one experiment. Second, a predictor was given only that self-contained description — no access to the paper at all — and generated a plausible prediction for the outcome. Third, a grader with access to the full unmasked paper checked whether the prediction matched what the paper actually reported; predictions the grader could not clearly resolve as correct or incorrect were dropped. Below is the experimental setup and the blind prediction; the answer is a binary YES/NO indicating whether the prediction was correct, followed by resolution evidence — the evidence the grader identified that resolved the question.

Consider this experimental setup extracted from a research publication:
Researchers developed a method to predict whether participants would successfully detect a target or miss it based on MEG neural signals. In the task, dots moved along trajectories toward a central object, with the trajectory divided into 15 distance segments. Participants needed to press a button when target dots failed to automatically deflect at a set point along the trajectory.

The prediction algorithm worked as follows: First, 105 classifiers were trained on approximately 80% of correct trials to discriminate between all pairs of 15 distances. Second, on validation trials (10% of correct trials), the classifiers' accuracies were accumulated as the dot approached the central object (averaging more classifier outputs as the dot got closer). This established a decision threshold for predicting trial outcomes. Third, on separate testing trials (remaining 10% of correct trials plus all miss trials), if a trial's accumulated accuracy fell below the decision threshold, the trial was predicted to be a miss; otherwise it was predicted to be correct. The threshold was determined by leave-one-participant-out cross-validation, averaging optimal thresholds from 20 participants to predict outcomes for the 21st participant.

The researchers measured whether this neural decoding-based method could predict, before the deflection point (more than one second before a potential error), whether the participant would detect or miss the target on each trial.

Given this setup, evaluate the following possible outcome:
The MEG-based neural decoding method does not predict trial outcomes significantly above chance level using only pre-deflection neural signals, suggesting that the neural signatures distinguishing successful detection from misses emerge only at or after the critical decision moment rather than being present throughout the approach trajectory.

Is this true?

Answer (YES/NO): NO